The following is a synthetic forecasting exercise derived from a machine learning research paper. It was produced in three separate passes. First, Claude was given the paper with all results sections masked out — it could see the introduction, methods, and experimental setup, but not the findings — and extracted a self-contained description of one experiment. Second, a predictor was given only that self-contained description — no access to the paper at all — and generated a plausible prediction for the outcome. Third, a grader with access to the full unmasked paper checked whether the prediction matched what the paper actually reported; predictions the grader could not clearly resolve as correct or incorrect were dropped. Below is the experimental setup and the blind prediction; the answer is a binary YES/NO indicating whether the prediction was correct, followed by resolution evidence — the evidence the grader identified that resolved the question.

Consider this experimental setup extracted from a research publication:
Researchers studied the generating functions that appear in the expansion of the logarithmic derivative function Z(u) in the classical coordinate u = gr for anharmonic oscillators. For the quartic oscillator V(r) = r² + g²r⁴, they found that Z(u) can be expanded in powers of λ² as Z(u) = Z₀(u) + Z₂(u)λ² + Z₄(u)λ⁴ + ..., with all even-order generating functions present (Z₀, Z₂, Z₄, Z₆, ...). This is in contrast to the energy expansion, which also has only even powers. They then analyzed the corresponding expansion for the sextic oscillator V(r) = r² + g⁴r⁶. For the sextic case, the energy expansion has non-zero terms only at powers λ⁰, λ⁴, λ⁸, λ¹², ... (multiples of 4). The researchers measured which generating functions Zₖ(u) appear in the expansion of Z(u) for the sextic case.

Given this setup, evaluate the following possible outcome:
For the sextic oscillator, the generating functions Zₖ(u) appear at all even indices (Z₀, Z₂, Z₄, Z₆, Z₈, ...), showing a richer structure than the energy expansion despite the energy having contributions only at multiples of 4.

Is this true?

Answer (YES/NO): YES